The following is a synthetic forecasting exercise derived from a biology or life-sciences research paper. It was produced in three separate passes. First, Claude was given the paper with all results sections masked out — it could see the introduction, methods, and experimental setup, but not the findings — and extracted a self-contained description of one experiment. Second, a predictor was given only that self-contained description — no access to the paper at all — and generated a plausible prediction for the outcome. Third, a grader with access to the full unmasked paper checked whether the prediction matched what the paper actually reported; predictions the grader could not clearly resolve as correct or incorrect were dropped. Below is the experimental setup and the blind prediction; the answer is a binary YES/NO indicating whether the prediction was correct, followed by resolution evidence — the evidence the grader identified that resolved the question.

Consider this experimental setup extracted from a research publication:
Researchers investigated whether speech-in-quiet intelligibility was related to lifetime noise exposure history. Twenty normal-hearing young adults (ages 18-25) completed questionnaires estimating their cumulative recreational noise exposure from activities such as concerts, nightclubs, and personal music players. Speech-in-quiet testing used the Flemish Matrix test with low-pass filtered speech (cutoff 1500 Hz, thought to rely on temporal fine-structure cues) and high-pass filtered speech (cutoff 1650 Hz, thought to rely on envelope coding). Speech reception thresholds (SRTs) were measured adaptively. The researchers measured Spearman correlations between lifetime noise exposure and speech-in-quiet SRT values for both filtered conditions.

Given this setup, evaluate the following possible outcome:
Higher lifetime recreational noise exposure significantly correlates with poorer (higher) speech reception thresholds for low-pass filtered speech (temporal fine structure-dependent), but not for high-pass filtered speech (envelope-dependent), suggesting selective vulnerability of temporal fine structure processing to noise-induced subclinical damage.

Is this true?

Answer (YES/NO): NO